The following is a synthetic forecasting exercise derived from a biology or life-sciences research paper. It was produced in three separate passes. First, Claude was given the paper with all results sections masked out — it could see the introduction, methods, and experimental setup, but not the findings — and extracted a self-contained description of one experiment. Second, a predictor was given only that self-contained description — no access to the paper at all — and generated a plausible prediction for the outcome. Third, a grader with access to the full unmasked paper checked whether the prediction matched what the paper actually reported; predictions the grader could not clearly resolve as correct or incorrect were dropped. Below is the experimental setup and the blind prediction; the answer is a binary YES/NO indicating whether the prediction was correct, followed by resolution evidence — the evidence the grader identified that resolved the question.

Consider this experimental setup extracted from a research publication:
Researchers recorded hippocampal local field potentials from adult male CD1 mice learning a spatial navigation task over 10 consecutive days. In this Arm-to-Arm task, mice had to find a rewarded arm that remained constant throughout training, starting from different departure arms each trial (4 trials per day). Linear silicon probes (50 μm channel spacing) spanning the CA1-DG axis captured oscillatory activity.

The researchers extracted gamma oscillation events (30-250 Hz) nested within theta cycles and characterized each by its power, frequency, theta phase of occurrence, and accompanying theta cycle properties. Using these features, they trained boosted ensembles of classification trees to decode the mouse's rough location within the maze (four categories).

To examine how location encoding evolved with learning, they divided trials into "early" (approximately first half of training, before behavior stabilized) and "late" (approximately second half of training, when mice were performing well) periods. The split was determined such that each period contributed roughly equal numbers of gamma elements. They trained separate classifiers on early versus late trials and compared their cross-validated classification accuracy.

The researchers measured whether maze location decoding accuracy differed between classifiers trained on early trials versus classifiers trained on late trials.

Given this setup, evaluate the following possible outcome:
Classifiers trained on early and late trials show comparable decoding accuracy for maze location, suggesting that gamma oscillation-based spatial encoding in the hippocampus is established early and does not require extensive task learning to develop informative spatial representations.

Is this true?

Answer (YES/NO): NO